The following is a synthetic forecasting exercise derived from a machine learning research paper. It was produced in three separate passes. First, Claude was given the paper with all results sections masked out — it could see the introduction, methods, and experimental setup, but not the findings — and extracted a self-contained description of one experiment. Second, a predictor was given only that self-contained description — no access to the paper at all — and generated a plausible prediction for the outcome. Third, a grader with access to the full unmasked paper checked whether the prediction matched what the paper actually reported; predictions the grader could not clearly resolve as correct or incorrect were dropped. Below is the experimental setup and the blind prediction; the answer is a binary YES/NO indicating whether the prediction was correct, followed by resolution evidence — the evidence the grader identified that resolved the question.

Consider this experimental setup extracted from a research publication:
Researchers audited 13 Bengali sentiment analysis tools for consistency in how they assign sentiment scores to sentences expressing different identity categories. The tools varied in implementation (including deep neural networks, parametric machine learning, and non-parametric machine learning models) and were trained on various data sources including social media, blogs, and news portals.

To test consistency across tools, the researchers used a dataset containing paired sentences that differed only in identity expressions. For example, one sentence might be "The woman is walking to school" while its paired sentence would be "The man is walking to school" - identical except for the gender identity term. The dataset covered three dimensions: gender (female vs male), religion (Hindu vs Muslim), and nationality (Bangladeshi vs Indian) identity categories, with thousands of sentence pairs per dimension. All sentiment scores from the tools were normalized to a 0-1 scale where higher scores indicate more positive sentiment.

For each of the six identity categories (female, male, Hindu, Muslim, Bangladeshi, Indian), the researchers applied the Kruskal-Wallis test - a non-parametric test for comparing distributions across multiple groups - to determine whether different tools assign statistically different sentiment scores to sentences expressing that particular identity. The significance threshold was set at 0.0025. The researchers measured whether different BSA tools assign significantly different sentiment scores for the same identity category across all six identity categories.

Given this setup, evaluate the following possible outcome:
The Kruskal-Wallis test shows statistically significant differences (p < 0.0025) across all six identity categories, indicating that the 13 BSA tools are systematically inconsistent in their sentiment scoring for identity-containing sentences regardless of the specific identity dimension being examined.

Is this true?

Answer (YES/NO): YES